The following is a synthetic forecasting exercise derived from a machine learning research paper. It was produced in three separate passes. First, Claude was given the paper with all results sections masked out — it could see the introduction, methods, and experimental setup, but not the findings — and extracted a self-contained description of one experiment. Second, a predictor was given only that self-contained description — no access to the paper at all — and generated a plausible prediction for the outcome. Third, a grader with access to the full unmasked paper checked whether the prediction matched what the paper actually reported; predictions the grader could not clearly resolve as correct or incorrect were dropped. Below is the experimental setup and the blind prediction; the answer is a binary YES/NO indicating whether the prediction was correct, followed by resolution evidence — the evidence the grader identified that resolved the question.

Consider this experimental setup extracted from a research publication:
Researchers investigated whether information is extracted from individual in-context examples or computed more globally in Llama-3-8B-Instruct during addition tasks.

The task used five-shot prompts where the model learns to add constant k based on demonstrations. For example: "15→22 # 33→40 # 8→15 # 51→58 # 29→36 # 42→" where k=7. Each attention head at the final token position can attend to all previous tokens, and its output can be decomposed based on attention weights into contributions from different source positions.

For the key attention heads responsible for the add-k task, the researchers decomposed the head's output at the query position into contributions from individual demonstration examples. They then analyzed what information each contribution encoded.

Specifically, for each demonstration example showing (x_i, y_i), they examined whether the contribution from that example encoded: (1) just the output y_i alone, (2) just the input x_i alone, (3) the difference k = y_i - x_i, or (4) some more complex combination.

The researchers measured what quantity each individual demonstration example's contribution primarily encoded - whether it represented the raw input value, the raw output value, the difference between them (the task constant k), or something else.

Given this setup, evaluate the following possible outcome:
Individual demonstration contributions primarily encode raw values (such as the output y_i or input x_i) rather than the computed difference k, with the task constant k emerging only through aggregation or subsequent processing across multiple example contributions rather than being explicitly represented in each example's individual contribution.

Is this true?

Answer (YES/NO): NO